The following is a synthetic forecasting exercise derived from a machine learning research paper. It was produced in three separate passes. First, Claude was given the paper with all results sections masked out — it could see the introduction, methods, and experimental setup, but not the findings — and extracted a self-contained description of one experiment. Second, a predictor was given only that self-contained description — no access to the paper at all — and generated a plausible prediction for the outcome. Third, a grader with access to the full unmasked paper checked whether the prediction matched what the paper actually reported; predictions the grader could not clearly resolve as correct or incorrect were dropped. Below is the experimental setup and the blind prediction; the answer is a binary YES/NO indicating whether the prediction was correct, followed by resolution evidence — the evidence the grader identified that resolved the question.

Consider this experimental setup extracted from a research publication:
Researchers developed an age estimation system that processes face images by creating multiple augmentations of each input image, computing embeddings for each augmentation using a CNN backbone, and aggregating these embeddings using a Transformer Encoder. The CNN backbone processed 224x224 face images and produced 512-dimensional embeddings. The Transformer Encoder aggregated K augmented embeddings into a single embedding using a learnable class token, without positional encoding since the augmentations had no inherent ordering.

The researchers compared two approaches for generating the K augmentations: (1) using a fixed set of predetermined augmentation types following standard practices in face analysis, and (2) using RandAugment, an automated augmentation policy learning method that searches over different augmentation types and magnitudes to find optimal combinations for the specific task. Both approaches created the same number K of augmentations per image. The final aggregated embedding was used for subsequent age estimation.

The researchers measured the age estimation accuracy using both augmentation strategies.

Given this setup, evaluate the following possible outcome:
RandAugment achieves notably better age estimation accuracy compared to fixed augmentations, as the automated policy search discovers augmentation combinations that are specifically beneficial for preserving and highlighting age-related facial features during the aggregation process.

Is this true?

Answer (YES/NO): NO